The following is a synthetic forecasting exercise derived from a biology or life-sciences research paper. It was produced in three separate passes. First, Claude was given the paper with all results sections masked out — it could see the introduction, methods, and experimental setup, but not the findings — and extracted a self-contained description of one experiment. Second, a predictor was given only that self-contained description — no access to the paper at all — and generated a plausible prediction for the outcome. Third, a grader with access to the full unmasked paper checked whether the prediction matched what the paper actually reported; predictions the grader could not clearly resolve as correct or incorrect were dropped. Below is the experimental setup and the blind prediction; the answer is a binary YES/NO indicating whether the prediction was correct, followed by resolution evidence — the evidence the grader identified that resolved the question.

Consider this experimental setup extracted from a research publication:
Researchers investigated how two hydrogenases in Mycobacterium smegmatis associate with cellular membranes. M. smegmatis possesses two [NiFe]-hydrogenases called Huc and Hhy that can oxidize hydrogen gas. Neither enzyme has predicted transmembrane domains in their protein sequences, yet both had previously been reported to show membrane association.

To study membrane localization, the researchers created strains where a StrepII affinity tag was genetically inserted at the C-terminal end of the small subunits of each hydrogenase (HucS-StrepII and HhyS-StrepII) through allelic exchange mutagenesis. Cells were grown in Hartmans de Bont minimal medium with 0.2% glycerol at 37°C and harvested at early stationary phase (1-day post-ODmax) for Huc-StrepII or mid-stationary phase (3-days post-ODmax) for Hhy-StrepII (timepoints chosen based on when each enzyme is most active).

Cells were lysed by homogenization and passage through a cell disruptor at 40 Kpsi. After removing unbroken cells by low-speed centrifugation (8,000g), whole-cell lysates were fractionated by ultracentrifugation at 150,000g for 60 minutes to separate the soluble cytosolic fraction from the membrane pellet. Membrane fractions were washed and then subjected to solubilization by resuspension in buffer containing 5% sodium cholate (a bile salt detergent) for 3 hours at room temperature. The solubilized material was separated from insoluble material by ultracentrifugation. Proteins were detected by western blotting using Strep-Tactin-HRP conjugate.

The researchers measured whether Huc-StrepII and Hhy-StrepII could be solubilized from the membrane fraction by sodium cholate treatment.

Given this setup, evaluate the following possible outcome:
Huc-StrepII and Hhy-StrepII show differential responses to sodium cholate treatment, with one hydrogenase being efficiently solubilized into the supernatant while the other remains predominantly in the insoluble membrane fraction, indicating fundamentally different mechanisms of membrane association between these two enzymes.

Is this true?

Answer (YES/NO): YES